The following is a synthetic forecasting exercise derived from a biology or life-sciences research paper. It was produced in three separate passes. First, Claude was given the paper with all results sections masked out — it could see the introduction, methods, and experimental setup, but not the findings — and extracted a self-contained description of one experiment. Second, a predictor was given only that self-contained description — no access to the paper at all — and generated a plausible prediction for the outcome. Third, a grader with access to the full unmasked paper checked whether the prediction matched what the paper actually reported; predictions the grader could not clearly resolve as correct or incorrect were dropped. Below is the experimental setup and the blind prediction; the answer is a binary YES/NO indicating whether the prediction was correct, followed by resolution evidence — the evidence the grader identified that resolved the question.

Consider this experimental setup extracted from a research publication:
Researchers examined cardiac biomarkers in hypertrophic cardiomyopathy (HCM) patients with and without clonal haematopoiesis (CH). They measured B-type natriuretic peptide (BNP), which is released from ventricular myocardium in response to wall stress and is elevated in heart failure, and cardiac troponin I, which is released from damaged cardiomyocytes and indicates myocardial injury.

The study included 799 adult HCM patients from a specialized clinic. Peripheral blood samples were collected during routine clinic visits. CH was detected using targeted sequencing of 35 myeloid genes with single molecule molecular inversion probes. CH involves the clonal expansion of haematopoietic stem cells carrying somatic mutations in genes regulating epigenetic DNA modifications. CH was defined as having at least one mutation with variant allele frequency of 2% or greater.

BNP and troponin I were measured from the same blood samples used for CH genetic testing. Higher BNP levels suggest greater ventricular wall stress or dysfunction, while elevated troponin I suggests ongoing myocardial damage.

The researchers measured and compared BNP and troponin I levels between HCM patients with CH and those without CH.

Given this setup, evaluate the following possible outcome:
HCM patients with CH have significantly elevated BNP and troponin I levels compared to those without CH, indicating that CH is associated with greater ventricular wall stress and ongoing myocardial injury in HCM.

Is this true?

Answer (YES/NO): NO